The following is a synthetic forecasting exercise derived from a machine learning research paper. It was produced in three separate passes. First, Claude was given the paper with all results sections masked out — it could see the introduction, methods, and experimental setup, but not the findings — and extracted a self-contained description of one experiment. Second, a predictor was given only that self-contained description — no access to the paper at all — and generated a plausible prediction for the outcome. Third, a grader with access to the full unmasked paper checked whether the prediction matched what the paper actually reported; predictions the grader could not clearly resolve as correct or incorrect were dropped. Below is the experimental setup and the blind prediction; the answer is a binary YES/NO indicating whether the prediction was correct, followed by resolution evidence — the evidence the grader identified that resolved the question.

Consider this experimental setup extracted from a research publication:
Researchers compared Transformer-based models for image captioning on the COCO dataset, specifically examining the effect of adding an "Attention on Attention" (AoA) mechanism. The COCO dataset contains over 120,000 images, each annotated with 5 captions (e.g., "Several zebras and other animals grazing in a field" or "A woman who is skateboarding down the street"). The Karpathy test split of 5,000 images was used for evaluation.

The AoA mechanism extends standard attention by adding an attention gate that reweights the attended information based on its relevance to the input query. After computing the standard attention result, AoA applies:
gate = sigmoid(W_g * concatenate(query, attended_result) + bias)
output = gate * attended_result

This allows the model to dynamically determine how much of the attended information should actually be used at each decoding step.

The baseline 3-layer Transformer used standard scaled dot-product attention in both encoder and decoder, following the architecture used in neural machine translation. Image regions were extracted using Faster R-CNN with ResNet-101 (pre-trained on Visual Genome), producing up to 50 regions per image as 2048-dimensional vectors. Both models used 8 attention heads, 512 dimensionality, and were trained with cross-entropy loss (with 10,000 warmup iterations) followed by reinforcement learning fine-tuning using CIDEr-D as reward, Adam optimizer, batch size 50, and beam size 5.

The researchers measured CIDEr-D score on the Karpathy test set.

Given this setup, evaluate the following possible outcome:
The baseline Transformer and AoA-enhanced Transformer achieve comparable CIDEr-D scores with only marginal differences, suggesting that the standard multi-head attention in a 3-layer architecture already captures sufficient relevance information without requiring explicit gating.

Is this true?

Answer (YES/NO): NO